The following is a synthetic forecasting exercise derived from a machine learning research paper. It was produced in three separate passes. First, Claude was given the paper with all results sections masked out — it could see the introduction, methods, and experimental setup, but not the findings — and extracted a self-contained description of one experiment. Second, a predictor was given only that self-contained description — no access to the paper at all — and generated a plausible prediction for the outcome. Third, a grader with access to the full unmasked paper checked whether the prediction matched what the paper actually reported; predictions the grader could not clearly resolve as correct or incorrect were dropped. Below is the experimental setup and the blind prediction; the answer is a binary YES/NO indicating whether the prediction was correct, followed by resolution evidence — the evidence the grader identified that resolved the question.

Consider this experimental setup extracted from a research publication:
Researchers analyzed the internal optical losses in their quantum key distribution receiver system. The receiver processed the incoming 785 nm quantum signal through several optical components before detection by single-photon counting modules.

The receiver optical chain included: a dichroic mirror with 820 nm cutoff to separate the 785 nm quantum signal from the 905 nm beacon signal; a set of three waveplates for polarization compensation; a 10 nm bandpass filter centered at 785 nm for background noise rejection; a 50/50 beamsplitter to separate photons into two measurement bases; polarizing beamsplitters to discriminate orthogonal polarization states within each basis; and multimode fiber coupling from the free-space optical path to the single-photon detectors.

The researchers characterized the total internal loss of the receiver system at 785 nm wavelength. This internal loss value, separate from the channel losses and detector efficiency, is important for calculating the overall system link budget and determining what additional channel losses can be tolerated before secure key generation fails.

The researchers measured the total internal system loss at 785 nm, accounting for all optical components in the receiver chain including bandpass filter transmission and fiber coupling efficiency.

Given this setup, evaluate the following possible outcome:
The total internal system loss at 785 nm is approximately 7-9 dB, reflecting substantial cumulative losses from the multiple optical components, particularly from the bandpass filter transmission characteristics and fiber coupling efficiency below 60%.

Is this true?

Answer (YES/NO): YES